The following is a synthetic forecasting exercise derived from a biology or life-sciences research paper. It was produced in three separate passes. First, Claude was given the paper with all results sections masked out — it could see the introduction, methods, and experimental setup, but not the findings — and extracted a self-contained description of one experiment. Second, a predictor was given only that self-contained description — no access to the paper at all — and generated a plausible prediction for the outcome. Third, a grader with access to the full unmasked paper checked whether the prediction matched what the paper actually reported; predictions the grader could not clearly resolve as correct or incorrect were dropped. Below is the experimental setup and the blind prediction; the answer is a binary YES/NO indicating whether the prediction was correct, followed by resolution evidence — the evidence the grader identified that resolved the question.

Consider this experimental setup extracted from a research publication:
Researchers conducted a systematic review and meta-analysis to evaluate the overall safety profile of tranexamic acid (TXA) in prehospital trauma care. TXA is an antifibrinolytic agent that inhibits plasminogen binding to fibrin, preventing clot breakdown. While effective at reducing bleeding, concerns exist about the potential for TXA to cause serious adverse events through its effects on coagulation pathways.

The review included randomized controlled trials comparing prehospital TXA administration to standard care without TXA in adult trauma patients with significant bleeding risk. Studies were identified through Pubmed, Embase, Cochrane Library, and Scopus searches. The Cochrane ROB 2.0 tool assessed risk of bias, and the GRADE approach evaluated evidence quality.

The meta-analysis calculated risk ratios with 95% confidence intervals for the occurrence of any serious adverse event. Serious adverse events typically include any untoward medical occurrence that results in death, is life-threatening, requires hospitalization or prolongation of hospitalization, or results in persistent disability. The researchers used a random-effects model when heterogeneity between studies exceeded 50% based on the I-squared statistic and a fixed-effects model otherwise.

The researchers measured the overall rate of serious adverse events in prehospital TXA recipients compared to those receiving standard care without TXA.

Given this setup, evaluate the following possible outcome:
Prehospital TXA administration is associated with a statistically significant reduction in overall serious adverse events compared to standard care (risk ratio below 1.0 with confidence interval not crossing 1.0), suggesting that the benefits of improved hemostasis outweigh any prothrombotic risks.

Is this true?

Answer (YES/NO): NO